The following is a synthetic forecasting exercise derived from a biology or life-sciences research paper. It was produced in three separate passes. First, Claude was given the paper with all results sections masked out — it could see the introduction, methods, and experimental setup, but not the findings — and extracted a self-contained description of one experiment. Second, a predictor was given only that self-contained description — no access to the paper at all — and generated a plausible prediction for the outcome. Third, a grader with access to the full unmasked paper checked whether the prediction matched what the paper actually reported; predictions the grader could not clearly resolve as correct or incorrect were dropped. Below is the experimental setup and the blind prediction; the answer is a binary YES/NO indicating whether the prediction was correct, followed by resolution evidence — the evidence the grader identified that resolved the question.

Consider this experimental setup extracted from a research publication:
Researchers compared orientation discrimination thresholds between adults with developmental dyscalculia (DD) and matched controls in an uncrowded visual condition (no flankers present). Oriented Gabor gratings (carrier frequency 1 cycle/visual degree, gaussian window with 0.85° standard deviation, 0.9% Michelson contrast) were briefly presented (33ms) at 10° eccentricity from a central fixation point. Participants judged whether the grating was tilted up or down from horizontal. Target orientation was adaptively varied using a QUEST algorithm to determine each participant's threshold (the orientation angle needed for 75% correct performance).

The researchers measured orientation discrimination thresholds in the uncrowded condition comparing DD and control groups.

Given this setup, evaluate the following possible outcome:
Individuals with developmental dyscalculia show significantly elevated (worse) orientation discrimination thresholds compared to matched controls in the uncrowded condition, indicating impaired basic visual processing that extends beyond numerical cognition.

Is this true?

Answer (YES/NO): NO